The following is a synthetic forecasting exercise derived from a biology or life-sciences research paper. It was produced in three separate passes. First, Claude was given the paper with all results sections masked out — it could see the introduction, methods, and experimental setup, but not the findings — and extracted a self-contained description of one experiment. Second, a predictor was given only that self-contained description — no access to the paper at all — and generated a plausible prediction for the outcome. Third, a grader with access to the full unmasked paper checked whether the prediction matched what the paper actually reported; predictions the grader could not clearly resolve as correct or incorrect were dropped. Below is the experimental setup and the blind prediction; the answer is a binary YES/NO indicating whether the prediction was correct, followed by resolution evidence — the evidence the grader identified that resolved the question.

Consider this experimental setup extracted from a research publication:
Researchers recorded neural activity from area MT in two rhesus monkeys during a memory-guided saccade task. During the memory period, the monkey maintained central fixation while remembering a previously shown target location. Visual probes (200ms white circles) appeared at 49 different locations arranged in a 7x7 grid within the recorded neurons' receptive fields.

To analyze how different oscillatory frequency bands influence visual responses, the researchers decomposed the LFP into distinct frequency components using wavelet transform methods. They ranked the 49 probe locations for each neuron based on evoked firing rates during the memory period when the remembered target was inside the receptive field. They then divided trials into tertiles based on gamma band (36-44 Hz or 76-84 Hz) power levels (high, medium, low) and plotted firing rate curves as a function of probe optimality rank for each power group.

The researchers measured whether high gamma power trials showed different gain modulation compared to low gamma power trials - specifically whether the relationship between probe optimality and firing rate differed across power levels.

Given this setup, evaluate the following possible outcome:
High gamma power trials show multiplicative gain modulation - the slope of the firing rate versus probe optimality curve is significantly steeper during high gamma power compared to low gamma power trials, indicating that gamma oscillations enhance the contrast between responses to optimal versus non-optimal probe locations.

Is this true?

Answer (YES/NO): NO